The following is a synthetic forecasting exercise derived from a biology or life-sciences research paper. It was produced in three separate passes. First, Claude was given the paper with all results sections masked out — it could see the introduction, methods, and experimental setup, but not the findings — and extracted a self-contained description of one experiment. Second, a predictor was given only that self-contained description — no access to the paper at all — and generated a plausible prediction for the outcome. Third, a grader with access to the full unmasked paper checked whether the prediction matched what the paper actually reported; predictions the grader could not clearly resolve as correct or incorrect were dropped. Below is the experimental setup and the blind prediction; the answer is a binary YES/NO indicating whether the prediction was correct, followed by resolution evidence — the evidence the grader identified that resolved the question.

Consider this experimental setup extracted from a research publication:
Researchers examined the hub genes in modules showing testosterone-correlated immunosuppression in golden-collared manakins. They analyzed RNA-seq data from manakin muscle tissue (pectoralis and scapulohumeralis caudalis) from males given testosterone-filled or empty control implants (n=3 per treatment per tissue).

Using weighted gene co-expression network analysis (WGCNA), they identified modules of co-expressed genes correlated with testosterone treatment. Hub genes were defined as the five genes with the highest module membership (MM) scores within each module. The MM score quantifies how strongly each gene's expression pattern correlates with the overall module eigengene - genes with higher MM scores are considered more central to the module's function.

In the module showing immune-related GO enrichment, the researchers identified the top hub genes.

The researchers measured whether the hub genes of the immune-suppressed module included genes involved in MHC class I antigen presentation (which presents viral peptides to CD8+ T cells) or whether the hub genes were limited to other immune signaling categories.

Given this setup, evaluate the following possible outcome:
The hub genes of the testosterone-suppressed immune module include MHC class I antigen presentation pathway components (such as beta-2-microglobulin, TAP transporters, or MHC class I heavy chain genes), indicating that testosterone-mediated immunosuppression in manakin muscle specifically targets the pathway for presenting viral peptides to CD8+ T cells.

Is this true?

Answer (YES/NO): YES